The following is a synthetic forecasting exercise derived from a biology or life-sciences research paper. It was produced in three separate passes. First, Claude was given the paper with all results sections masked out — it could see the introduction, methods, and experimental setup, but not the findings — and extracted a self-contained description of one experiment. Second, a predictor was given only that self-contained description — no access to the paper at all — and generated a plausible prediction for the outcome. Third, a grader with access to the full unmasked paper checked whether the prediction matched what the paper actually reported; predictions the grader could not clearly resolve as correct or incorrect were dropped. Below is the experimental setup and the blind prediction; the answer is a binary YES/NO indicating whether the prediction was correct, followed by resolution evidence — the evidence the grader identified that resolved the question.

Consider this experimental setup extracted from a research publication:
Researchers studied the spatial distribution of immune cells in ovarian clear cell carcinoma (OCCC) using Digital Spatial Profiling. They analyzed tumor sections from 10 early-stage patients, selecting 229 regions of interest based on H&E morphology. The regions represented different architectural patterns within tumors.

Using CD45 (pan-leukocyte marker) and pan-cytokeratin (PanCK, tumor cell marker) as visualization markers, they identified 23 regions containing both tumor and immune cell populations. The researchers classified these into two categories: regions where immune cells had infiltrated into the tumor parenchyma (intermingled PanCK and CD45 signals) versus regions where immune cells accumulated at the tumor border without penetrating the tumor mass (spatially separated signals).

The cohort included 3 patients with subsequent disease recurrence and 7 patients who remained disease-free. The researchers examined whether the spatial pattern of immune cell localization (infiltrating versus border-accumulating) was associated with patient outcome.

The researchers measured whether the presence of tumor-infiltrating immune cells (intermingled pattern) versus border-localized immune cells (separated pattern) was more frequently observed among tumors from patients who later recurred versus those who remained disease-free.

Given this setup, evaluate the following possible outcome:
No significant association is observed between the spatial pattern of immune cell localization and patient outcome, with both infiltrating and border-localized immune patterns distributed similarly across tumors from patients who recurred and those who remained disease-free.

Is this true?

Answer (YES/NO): NO